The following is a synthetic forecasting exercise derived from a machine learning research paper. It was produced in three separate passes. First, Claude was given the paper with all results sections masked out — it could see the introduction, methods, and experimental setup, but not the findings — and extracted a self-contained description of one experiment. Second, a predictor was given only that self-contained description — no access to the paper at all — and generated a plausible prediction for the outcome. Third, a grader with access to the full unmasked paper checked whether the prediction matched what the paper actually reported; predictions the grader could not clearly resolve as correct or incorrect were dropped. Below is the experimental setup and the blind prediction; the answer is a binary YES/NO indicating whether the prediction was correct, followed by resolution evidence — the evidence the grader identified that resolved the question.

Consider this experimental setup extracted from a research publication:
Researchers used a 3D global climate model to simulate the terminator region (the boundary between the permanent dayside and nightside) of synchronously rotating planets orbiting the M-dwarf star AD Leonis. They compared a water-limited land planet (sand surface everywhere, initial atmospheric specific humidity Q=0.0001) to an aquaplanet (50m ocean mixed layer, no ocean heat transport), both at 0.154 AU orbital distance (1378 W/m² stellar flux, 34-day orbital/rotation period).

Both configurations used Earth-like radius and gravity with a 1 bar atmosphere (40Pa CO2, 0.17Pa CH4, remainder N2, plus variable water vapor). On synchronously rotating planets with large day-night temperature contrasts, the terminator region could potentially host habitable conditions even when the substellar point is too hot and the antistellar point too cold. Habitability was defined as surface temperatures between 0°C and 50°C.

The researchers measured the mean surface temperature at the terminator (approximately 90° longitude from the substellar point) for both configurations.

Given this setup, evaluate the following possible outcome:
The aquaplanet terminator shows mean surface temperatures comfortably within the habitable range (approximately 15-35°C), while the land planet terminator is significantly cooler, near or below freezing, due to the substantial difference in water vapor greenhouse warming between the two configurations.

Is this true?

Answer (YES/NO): NO